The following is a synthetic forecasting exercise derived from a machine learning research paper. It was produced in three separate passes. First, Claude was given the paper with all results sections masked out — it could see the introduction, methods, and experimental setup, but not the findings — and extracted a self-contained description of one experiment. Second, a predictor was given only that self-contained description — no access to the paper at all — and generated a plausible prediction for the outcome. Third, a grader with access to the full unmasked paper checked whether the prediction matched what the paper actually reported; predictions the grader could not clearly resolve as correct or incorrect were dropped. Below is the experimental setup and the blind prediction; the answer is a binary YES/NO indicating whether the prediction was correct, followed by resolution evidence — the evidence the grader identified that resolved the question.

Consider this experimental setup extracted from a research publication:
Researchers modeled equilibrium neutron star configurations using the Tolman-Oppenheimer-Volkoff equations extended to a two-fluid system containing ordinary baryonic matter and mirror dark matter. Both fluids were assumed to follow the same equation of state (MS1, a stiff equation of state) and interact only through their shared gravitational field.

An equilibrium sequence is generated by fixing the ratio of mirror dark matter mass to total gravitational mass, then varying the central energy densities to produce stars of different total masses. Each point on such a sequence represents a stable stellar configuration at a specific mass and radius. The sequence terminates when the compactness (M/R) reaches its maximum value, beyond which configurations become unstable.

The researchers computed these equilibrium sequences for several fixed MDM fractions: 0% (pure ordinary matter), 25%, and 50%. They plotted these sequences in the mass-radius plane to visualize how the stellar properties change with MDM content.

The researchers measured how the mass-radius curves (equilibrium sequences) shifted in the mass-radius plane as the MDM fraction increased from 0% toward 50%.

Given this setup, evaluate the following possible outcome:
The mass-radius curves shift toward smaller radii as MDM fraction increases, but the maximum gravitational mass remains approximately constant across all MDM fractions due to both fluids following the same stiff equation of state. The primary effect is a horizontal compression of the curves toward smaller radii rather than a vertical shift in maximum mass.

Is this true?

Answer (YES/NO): NO